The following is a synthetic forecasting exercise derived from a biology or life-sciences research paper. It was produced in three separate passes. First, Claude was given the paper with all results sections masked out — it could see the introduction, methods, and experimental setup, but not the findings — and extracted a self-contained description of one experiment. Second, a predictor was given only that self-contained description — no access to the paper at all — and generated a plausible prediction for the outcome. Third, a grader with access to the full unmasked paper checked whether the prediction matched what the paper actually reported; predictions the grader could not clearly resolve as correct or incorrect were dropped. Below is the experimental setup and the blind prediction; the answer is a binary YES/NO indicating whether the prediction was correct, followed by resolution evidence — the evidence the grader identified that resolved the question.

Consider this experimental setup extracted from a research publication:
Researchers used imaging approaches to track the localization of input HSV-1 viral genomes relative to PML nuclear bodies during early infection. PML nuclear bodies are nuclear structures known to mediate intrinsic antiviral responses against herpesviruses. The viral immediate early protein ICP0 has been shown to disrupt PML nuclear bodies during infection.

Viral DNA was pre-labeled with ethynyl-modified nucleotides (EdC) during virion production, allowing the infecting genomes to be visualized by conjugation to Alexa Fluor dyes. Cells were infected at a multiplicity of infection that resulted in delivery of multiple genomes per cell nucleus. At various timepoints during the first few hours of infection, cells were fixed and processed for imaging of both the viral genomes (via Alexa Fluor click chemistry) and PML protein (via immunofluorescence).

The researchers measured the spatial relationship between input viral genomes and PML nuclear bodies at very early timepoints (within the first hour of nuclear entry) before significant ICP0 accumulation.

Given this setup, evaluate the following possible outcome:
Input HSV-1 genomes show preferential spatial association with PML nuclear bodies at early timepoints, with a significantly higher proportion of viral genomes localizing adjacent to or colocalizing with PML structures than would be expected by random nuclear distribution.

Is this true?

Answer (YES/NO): YES